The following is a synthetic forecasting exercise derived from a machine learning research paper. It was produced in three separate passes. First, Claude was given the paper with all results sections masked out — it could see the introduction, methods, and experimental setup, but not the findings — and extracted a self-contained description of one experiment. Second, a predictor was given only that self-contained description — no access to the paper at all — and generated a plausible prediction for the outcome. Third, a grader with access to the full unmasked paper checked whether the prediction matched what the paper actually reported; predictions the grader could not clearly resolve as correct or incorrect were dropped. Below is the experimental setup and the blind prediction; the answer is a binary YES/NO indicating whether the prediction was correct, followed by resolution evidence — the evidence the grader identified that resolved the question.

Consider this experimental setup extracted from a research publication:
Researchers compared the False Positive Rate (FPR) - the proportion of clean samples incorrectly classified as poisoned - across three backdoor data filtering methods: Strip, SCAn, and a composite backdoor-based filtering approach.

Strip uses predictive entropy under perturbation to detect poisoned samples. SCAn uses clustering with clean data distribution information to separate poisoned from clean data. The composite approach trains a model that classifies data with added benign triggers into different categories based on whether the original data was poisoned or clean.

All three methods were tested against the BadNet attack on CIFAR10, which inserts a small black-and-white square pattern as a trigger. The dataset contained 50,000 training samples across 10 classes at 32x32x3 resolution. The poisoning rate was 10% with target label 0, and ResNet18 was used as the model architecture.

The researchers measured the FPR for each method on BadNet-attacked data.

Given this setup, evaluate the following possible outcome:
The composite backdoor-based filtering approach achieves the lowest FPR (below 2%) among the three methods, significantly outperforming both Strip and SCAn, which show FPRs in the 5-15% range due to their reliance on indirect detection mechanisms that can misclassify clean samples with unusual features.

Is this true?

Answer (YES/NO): NO